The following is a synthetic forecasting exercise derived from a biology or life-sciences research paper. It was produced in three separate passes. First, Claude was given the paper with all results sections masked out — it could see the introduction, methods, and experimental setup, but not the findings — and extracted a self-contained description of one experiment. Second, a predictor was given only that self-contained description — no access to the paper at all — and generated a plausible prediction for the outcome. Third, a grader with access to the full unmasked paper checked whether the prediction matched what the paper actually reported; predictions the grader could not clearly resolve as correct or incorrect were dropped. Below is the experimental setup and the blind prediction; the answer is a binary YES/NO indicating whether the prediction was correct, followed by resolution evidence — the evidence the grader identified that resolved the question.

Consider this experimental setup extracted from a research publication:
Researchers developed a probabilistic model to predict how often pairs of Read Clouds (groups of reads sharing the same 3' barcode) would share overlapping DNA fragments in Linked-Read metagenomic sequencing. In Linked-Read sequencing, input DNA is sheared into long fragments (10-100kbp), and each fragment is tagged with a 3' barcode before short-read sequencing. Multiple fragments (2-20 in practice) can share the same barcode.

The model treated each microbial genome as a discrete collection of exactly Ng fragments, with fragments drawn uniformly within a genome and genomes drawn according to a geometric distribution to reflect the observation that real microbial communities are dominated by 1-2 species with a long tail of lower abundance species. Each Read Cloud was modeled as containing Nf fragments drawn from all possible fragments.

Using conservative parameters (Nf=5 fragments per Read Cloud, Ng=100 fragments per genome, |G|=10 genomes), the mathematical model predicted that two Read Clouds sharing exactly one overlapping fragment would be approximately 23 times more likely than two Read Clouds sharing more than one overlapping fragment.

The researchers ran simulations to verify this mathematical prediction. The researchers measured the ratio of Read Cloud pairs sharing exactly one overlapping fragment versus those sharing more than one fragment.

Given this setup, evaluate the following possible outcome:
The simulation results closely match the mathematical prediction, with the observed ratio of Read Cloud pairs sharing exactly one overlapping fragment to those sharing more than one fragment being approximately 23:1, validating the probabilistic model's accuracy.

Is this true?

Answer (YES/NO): NO